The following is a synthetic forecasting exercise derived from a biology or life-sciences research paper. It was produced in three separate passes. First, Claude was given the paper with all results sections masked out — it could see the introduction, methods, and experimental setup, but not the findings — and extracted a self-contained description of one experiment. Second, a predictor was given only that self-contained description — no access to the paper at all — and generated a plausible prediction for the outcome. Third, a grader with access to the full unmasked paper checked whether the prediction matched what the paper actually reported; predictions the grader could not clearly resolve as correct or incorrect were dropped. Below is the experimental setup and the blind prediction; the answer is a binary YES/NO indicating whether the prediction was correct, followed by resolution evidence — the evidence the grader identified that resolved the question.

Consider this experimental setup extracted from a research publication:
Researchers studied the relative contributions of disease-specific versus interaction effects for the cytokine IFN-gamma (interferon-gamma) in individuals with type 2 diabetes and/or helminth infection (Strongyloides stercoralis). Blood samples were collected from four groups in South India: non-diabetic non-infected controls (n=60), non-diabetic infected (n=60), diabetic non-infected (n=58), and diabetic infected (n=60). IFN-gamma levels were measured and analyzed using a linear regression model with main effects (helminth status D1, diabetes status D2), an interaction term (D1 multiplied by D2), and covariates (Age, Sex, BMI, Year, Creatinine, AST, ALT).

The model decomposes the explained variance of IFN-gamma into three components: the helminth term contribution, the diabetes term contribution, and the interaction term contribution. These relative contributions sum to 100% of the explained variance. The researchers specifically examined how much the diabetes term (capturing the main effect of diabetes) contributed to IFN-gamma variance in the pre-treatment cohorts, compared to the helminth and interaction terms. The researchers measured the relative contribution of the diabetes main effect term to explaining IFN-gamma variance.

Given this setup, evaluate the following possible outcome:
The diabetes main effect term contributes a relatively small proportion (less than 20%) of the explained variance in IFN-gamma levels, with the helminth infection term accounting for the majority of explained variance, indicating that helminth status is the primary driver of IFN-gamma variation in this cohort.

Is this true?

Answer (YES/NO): NO